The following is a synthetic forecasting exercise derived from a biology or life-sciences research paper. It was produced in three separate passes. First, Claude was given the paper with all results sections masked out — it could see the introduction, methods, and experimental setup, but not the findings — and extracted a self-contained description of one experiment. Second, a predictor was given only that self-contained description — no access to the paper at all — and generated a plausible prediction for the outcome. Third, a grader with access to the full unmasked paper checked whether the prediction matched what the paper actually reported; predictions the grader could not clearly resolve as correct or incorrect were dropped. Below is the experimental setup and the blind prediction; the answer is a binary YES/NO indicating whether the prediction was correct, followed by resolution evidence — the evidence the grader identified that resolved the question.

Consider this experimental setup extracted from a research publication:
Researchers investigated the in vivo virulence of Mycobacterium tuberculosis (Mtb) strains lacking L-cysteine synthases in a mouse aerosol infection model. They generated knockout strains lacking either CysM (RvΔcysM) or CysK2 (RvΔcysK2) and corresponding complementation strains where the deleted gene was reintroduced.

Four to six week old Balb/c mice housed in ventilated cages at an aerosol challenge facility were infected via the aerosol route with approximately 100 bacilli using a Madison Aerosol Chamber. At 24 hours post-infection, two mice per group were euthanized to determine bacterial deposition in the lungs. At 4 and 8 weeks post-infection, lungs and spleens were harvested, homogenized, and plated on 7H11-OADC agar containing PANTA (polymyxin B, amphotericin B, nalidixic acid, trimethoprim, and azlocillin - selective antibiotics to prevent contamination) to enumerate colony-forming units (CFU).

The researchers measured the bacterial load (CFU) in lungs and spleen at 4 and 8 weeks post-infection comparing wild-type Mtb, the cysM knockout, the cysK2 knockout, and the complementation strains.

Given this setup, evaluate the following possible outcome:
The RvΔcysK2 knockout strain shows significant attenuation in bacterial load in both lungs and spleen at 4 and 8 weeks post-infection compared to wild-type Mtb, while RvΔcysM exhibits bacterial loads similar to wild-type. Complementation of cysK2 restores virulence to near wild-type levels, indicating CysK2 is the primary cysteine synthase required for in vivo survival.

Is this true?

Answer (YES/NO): NO